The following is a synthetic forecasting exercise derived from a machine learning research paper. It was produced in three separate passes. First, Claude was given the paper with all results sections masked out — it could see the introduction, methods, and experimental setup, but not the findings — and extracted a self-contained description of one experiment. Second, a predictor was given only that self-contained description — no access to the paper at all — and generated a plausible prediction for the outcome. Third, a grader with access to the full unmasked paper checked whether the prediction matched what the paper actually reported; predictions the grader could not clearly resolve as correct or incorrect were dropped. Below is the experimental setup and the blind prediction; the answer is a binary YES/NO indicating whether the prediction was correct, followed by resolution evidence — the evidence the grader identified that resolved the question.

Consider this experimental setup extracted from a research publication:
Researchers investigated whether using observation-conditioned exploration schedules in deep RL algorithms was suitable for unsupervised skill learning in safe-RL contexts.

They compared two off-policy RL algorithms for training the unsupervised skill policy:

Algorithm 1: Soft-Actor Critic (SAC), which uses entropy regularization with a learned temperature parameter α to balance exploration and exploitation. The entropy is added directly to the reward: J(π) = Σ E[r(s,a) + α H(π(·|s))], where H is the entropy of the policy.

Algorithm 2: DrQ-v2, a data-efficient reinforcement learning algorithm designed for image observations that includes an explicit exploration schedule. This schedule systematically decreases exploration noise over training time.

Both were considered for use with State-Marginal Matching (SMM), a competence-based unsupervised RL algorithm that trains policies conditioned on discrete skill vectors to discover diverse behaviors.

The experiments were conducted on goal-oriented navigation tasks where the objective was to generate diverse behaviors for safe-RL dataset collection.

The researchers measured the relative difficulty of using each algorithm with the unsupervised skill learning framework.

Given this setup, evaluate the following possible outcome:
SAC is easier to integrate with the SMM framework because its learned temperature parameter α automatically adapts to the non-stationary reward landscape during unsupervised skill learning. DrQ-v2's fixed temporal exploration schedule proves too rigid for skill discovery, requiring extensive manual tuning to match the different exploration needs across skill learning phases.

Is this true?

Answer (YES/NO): NO